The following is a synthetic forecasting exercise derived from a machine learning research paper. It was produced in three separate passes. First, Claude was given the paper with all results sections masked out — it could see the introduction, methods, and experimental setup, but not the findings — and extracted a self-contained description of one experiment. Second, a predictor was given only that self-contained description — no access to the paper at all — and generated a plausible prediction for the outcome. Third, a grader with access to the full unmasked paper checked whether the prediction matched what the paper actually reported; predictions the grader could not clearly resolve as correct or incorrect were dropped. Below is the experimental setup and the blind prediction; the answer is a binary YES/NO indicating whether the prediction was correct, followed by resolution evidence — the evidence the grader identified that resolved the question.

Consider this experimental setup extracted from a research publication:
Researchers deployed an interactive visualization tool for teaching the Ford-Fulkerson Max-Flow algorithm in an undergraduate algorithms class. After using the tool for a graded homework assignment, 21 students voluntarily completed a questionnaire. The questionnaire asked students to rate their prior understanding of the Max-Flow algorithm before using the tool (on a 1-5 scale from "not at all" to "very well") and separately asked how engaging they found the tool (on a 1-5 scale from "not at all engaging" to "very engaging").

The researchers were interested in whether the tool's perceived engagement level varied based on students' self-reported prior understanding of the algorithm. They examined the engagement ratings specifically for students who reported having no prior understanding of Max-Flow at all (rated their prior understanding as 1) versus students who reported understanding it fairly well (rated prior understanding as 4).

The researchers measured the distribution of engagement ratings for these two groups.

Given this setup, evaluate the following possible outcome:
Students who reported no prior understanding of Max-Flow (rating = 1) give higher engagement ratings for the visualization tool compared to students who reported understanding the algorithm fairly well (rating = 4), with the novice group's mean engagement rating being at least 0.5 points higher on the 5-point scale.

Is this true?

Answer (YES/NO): YES